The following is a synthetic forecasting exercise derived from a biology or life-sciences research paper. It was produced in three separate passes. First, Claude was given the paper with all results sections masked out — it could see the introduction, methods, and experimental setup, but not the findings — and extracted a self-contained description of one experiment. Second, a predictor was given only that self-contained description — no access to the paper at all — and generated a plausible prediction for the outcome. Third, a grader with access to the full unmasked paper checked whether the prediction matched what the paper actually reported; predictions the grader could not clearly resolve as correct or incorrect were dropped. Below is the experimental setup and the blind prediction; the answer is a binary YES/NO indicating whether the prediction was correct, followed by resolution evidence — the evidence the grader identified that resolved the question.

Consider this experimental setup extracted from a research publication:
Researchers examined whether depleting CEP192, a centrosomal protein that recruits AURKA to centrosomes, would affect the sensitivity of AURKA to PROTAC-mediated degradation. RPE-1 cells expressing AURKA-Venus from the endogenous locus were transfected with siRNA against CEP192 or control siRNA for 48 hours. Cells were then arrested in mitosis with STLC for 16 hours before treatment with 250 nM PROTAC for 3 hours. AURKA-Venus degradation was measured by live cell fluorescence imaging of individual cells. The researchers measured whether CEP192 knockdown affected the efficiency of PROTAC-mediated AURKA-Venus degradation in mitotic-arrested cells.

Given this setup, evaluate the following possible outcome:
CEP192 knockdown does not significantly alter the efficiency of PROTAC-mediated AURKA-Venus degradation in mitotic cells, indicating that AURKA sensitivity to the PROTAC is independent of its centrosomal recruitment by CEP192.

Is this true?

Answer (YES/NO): NO